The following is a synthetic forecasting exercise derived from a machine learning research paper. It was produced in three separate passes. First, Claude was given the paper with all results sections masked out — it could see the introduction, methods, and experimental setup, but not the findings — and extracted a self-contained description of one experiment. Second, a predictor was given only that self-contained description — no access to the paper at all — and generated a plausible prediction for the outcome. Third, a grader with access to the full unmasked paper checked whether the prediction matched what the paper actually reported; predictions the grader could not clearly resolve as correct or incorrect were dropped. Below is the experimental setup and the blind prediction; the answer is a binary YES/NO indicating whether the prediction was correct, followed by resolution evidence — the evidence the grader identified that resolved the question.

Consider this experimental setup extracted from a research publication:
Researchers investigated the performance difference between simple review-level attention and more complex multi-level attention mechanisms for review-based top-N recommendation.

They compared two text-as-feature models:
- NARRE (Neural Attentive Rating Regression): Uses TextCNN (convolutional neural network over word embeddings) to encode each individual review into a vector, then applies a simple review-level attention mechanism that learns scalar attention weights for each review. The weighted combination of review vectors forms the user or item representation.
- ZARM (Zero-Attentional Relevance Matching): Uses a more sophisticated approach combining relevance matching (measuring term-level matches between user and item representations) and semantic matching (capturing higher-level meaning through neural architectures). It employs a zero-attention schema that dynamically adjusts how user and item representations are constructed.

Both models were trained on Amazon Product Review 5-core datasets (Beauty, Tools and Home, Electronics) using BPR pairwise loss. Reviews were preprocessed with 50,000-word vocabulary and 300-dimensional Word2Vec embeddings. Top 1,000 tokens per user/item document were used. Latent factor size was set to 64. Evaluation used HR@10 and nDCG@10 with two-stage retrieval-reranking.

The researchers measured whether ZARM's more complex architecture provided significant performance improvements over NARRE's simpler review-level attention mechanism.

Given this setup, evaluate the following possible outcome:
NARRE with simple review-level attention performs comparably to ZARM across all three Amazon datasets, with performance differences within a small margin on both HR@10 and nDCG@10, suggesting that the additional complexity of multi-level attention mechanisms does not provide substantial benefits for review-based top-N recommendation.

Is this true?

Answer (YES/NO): YES